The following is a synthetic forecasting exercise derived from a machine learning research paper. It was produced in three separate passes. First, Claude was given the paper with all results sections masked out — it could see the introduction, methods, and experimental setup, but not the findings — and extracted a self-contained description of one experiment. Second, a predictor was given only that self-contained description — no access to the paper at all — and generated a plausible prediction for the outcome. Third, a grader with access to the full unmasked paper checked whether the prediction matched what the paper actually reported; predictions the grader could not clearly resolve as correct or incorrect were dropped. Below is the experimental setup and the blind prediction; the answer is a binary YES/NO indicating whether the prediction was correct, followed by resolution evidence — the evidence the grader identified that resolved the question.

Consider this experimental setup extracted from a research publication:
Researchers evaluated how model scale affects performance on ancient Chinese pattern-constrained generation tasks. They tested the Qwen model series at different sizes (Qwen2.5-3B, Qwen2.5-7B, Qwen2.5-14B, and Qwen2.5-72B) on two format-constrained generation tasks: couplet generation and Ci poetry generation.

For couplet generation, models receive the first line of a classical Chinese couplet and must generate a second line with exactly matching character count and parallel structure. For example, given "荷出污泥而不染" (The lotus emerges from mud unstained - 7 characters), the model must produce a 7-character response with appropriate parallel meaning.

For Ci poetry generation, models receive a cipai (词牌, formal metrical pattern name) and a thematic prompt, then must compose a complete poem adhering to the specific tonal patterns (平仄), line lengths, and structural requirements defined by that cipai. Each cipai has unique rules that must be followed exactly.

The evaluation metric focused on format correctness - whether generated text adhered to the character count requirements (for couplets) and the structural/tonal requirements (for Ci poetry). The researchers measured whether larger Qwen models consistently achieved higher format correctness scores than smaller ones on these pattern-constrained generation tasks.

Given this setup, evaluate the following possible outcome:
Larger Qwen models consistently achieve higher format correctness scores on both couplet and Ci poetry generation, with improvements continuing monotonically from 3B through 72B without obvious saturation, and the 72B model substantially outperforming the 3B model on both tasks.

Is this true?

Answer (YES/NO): NO